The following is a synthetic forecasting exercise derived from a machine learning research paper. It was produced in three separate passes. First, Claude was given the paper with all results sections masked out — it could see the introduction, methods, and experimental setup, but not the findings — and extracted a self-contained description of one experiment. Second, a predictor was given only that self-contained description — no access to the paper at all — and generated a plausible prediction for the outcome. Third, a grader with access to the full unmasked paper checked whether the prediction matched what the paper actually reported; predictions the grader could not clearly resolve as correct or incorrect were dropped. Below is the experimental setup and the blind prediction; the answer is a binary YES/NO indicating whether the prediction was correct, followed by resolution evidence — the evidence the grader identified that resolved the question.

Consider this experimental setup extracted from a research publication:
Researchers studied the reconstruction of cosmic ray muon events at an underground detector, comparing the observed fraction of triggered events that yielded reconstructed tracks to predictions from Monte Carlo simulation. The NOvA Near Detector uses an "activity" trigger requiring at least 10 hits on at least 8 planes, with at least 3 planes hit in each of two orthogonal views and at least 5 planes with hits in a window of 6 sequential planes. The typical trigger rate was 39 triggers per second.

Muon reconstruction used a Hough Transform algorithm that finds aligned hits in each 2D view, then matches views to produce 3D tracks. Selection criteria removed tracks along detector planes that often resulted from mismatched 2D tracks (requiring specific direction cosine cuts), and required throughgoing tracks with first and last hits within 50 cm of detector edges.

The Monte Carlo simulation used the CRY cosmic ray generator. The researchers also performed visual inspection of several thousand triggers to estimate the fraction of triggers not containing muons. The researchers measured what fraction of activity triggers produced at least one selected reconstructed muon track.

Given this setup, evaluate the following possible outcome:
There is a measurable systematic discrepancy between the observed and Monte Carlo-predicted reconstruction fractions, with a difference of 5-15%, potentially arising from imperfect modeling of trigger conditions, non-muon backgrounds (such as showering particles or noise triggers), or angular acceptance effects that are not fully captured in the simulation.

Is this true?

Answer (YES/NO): NO